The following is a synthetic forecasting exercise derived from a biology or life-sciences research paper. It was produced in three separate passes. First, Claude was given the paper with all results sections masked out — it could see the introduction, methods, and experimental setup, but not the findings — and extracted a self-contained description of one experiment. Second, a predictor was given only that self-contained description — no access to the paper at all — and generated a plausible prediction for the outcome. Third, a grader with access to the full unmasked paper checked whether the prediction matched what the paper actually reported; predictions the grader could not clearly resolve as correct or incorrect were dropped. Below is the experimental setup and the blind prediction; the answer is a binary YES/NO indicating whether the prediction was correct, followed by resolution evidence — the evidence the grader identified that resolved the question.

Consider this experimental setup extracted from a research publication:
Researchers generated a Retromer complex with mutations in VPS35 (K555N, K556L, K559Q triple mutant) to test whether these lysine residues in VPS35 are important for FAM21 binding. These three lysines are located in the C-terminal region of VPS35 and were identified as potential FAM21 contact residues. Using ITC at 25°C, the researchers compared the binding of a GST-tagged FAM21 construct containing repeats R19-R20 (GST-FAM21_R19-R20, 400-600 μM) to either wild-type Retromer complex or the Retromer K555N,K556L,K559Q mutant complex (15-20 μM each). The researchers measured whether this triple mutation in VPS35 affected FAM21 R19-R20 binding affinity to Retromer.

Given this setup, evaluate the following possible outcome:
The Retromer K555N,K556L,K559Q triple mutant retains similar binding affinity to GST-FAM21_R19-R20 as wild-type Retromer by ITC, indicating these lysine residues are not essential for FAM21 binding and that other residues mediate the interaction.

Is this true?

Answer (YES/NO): NO